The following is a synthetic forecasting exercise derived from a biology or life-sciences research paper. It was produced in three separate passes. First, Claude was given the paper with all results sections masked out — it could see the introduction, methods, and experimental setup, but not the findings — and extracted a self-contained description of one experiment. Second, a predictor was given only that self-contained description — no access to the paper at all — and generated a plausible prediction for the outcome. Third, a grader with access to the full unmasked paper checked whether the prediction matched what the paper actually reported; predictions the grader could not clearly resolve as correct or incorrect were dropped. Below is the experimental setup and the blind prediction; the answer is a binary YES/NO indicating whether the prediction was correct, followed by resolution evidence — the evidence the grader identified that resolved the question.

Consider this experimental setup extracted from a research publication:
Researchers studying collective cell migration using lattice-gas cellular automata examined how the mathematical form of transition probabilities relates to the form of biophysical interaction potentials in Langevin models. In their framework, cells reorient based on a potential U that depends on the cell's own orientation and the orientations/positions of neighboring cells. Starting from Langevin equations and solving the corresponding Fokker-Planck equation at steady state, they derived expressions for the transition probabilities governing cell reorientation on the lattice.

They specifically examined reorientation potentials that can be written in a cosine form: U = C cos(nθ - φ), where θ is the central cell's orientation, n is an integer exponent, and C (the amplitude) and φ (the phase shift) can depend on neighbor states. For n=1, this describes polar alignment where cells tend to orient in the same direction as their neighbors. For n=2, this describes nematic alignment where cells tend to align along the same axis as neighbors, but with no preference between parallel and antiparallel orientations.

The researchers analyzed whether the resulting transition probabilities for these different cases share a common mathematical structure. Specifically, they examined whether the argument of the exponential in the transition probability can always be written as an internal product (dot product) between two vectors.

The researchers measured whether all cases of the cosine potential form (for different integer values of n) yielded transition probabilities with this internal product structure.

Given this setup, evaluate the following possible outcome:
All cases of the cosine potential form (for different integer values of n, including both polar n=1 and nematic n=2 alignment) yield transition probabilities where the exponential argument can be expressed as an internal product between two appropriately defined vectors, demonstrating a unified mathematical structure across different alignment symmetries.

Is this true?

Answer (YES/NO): YES